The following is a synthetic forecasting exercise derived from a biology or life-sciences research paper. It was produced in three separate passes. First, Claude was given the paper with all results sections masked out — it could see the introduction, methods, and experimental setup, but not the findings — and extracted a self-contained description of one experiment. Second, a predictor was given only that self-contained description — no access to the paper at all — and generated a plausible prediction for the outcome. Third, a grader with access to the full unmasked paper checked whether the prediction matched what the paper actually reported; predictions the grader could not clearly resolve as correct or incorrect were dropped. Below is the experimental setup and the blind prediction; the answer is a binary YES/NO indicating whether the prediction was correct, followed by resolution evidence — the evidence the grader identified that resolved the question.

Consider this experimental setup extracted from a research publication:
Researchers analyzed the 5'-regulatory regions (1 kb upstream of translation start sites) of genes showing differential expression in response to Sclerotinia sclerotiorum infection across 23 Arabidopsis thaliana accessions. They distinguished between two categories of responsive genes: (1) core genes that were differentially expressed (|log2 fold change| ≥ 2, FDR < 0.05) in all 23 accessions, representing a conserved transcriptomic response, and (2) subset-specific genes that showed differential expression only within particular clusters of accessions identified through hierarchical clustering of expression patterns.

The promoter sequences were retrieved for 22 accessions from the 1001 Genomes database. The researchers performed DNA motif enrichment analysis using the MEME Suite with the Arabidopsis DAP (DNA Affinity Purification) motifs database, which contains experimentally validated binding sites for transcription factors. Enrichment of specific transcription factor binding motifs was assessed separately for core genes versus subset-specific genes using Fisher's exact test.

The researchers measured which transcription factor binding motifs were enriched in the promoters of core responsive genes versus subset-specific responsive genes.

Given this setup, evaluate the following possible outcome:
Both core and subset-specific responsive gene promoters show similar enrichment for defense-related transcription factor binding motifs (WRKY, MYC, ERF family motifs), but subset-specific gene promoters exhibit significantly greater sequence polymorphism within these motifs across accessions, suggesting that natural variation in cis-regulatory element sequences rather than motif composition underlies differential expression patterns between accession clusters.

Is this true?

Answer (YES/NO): NO